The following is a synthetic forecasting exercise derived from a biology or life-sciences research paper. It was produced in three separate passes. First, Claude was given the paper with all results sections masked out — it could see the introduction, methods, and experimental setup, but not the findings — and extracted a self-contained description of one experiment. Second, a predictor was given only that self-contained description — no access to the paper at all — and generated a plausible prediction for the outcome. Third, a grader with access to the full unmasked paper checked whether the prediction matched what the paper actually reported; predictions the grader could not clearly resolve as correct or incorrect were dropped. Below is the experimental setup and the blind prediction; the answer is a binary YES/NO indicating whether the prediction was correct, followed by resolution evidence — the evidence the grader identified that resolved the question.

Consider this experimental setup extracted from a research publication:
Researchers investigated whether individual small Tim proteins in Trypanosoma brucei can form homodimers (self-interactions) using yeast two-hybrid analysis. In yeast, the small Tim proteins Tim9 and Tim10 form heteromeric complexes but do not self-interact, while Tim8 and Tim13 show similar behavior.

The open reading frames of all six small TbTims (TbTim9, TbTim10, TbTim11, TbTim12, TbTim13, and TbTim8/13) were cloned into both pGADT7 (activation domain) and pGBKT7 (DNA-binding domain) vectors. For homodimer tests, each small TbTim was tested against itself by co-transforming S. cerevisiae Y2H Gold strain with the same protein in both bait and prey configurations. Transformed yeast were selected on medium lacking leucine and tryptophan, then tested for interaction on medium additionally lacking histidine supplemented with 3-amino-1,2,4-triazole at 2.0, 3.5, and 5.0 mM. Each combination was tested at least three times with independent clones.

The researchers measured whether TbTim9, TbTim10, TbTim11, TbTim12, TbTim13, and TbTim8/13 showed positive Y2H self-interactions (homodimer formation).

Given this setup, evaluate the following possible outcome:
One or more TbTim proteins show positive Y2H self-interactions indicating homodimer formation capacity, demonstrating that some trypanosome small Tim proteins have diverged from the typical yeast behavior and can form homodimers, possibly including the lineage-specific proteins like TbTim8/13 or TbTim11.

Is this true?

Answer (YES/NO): YES